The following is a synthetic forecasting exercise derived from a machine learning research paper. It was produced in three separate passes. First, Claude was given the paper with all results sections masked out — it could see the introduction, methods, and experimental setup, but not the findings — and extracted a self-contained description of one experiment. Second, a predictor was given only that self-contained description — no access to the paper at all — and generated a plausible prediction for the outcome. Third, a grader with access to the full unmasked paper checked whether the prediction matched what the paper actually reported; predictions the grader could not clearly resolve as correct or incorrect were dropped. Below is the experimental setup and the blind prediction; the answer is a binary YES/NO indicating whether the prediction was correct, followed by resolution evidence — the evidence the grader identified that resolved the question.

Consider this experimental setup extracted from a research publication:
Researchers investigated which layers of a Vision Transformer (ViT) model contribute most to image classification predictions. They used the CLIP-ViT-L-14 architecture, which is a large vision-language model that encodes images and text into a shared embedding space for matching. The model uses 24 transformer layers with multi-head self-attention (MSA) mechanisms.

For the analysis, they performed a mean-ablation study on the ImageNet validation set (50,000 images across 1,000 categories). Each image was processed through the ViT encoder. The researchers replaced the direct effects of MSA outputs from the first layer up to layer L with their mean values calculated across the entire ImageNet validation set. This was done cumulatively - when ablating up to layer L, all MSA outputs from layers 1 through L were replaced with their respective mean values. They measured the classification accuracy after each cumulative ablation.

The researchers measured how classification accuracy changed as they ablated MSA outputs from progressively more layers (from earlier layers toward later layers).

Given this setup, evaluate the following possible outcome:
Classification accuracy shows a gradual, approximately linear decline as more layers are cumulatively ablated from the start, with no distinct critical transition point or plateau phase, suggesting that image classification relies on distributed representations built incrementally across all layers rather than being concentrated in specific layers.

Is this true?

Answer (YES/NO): NO